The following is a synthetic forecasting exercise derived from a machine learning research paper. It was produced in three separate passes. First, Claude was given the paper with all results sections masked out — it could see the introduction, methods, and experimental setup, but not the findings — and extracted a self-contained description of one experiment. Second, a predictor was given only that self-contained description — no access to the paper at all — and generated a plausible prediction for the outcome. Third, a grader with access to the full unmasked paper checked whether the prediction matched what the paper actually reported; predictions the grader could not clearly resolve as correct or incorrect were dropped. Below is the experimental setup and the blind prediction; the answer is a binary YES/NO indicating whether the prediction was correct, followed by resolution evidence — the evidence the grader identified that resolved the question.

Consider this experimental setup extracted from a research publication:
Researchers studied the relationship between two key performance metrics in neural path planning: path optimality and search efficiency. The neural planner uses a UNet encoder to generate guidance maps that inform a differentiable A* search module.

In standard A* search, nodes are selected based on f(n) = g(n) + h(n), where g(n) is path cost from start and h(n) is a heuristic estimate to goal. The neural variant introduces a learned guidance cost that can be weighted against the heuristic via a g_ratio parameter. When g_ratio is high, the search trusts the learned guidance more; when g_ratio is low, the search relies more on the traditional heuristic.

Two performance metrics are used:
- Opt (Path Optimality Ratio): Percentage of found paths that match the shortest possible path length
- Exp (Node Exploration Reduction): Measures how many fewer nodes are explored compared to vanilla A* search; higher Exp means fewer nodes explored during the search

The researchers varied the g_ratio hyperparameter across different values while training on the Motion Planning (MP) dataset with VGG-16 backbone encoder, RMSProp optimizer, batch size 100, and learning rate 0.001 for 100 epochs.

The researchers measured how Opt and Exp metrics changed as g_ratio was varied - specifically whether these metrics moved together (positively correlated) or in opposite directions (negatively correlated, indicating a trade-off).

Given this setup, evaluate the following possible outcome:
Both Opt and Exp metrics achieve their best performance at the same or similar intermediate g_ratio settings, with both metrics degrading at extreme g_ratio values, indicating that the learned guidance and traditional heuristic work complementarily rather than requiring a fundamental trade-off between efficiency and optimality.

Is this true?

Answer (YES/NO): NO